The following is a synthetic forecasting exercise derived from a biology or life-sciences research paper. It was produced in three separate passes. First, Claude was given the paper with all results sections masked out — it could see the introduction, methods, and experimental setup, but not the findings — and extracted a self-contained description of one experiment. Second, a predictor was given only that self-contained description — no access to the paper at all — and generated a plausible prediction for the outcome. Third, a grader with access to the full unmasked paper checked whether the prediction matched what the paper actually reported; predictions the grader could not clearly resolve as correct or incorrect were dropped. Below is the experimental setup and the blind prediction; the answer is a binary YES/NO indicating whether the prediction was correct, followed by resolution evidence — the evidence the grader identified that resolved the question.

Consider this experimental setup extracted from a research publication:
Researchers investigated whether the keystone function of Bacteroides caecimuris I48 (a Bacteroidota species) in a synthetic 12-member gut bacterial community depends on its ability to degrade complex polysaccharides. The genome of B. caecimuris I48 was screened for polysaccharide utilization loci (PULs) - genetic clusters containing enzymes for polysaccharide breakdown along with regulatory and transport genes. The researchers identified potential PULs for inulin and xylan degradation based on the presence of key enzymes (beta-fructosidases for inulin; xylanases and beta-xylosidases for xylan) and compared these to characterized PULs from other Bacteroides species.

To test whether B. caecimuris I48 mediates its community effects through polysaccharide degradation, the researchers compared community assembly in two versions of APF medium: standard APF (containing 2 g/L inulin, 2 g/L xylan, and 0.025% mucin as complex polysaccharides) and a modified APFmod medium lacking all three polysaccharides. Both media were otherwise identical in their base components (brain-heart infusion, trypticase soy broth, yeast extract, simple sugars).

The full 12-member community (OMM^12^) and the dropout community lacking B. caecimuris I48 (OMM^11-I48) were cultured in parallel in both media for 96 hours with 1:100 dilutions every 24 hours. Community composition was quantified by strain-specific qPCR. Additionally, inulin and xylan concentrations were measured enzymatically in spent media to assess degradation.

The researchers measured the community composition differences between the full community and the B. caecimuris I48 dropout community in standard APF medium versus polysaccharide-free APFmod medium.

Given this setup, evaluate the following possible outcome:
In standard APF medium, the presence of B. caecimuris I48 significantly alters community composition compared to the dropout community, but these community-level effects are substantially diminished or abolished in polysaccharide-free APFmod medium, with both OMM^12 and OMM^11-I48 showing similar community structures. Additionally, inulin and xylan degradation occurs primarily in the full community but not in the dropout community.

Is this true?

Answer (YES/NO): YES